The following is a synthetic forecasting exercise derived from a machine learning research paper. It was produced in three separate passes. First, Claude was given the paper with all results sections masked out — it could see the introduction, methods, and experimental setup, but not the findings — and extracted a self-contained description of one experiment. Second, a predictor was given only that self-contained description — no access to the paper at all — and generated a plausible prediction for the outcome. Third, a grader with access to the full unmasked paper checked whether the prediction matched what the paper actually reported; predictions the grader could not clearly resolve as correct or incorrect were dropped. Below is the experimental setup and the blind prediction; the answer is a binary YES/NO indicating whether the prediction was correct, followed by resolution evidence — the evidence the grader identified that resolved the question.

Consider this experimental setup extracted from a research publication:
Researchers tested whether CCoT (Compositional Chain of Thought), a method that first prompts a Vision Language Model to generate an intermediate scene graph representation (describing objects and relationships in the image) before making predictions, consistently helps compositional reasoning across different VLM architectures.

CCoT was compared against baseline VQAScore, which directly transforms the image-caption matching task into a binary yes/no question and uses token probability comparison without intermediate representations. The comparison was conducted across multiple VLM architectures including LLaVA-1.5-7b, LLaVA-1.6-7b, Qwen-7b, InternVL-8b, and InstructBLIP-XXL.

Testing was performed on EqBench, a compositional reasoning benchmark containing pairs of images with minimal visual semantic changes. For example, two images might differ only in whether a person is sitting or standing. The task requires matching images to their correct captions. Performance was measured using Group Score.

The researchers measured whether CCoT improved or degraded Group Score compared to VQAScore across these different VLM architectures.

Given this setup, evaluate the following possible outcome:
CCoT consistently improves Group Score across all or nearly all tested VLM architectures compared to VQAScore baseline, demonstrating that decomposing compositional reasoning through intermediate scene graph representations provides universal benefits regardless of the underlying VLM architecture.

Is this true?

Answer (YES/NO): NO